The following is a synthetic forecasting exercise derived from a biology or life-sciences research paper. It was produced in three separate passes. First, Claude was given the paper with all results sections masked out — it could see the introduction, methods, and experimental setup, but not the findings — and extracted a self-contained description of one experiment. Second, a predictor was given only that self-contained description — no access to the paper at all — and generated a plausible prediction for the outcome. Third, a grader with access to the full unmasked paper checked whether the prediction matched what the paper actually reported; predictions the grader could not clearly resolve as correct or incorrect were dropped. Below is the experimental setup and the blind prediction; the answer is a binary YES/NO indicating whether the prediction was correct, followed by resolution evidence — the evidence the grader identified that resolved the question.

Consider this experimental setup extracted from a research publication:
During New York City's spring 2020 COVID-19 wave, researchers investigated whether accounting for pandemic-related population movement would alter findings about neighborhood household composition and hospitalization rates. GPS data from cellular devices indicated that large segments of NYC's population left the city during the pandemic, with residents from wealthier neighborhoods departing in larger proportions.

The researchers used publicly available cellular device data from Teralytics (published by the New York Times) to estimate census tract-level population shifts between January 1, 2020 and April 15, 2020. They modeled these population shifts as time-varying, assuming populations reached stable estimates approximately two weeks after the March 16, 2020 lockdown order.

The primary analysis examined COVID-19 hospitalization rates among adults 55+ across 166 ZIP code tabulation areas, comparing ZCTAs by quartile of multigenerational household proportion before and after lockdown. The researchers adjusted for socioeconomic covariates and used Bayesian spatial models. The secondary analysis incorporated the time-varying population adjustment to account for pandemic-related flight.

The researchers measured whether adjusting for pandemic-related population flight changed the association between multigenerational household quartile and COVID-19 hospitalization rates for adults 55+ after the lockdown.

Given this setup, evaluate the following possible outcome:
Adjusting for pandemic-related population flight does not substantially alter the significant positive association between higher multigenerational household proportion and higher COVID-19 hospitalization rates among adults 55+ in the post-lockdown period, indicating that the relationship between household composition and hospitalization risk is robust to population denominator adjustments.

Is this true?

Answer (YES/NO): NO